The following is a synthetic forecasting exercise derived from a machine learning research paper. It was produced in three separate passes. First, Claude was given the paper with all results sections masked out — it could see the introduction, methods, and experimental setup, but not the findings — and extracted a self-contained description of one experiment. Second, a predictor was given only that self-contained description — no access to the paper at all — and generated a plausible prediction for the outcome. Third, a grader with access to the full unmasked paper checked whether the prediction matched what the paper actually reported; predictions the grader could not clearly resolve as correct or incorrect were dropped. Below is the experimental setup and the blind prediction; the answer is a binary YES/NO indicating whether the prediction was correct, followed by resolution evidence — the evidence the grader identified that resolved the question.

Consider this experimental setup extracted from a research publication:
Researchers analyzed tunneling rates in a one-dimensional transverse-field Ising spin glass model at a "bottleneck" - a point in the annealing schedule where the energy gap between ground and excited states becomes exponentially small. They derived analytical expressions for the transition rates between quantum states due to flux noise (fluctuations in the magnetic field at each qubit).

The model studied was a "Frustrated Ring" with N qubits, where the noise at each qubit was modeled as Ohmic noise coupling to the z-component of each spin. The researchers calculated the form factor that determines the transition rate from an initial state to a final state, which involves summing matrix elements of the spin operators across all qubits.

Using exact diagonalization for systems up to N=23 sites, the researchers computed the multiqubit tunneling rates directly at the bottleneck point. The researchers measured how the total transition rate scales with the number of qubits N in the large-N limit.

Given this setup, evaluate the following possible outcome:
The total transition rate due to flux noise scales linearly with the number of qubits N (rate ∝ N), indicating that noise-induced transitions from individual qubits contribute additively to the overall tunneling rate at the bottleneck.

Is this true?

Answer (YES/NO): YES